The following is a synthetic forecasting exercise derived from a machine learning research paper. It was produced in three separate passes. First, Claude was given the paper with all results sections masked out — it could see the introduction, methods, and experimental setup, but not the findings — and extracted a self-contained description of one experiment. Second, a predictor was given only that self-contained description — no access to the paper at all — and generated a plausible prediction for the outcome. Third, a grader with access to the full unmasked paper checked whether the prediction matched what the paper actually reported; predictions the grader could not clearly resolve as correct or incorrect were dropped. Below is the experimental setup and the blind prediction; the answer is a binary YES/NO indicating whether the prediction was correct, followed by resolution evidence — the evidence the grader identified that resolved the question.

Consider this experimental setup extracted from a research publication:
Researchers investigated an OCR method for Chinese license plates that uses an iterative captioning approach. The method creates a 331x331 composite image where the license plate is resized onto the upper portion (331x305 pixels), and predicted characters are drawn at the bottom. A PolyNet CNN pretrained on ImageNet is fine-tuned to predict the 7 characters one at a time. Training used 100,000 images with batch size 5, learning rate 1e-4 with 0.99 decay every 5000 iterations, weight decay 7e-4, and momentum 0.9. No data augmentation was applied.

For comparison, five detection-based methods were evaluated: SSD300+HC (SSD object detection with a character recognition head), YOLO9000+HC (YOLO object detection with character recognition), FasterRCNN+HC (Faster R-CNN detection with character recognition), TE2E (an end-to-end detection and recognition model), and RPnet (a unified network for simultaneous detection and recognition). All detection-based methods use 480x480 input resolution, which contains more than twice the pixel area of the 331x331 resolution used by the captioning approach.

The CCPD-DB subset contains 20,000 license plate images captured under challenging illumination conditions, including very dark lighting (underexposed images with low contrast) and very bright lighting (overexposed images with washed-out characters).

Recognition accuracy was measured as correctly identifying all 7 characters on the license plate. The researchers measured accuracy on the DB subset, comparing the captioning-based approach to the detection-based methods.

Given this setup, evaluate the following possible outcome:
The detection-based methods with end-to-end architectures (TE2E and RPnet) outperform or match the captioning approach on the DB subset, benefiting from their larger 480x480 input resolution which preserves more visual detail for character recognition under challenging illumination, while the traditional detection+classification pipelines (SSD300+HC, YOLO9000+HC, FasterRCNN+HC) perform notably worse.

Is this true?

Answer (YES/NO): NO